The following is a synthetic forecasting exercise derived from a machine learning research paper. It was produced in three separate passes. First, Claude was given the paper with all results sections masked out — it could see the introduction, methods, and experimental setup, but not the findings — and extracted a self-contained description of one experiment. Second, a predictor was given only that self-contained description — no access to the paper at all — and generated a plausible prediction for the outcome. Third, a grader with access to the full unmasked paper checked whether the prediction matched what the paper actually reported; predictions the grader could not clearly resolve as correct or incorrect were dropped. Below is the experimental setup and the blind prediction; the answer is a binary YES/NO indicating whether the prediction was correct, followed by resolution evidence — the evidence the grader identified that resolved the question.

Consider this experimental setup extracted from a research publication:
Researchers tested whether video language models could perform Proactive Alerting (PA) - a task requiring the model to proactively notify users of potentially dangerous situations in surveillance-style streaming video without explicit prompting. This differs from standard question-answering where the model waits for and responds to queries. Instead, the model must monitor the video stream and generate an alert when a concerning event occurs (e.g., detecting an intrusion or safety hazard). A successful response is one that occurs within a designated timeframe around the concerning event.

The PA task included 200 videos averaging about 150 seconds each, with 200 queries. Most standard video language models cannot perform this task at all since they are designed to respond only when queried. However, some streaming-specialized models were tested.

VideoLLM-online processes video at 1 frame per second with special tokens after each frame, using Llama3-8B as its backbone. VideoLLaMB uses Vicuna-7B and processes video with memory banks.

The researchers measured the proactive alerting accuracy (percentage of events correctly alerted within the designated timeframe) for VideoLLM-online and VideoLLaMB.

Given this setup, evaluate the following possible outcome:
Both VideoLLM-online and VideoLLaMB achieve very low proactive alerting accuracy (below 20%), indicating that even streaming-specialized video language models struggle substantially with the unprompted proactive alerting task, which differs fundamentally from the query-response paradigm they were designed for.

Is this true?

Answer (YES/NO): YES